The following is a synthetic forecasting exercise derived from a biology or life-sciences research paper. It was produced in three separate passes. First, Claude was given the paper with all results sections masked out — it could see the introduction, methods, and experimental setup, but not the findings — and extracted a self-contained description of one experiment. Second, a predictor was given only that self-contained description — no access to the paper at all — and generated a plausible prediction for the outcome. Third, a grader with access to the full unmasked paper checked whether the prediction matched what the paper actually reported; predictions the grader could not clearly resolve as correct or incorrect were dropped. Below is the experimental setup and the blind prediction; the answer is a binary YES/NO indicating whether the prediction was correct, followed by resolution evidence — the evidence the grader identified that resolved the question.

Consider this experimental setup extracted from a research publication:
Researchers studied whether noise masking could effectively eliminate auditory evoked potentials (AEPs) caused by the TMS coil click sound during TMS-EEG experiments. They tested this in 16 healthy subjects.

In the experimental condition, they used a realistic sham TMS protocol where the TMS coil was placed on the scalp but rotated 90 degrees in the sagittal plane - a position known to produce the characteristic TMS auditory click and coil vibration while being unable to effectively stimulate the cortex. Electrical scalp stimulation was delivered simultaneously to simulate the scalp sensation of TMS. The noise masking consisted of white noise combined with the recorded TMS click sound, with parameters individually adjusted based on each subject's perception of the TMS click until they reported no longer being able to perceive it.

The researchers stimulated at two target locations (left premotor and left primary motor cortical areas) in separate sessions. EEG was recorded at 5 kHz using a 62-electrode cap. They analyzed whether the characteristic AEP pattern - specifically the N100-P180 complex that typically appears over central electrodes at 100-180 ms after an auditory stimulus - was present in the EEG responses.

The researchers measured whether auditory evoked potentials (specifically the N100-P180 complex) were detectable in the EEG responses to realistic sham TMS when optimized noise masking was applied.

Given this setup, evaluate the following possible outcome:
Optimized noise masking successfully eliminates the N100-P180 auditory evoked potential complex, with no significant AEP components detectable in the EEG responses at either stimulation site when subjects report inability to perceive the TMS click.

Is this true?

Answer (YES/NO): YES